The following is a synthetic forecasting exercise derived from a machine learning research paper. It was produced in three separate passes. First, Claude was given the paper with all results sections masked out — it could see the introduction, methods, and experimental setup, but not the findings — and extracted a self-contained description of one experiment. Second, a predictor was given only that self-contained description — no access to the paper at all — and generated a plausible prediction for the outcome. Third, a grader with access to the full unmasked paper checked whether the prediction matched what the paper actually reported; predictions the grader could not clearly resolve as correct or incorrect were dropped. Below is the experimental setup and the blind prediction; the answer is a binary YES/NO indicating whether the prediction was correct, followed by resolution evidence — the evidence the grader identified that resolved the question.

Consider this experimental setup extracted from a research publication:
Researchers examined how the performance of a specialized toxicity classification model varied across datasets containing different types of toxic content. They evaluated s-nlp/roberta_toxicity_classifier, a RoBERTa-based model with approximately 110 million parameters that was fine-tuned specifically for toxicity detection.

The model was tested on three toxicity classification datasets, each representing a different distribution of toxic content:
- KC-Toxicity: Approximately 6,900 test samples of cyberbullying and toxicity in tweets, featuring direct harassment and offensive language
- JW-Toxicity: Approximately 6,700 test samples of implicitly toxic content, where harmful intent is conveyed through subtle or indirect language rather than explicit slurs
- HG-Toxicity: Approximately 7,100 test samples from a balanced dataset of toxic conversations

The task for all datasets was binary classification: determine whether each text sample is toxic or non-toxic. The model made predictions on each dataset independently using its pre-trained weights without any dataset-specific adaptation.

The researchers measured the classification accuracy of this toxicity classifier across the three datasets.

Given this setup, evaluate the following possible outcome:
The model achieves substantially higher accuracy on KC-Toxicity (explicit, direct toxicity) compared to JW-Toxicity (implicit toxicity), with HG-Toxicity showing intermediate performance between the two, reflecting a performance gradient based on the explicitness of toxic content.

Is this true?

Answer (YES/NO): NO